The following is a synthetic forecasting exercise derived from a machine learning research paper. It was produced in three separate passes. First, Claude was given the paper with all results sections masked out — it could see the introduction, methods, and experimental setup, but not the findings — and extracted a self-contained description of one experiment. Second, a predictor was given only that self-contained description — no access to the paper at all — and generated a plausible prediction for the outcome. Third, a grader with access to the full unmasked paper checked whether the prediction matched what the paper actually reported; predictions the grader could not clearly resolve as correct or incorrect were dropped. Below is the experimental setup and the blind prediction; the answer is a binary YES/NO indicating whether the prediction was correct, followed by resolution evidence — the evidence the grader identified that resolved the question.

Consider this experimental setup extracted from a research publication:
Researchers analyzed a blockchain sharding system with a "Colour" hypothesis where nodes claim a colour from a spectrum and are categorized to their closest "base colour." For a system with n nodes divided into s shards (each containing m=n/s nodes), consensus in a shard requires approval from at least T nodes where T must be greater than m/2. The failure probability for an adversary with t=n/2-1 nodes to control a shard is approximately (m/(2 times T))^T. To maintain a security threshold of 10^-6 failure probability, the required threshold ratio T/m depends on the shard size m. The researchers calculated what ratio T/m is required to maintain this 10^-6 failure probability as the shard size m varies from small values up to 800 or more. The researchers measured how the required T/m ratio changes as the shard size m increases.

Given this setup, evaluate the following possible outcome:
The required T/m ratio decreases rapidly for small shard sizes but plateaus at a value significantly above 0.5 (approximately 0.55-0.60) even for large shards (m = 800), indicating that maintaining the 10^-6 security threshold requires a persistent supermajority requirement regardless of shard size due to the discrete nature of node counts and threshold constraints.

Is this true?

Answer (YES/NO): NO